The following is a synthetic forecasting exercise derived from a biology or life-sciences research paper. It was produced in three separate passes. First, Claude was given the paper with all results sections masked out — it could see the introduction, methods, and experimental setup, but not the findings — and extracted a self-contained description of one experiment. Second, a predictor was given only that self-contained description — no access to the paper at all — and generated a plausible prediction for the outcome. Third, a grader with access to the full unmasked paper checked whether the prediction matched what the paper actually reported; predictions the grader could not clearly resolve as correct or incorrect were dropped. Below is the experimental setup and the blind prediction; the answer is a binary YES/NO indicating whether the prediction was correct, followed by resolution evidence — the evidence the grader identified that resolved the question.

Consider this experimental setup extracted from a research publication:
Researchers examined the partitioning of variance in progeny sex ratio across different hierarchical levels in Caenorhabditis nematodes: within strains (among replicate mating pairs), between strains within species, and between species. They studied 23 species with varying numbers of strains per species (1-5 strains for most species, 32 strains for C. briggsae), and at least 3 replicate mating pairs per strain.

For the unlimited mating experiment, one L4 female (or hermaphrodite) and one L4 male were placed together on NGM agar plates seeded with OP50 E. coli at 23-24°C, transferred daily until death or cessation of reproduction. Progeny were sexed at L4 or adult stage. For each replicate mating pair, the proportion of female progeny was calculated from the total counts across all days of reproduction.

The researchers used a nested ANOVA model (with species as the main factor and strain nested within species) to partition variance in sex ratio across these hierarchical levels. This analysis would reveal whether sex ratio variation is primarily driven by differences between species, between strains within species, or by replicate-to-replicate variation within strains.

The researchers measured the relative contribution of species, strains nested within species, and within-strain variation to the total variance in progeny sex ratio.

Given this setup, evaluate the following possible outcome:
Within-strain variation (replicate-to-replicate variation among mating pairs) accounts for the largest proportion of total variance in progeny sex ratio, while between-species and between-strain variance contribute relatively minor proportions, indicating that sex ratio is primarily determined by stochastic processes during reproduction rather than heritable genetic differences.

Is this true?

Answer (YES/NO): NO